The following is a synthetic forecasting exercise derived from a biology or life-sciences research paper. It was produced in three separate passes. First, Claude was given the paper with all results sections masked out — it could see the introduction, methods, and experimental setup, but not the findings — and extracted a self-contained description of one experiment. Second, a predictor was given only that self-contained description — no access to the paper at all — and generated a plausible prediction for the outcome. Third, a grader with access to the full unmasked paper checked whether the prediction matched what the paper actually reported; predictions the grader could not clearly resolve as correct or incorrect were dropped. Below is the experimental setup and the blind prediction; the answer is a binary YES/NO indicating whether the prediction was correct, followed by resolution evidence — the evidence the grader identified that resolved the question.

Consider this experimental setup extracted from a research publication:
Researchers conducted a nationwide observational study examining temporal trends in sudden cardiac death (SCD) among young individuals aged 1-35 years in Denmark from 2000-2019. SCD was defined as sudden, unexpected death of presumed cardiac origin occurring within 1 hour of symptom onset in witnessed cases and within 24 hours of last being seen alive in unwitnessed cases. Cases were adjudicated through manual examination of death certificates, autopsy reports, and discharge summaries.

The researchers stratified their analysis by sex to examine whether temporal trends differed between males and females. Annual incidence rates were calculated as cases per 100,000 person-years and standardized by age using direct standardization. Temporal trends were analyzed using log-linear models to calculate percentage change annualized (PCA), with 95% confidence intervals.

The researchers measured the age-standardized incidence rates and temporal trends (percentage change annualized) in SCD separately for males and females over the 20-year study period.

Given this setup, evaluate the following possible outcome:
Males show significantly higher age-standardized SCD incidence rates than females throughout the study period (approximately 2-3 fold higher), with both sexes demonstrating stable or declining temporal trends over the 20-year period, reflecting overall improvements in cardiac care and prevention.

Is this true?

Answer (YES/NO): YES